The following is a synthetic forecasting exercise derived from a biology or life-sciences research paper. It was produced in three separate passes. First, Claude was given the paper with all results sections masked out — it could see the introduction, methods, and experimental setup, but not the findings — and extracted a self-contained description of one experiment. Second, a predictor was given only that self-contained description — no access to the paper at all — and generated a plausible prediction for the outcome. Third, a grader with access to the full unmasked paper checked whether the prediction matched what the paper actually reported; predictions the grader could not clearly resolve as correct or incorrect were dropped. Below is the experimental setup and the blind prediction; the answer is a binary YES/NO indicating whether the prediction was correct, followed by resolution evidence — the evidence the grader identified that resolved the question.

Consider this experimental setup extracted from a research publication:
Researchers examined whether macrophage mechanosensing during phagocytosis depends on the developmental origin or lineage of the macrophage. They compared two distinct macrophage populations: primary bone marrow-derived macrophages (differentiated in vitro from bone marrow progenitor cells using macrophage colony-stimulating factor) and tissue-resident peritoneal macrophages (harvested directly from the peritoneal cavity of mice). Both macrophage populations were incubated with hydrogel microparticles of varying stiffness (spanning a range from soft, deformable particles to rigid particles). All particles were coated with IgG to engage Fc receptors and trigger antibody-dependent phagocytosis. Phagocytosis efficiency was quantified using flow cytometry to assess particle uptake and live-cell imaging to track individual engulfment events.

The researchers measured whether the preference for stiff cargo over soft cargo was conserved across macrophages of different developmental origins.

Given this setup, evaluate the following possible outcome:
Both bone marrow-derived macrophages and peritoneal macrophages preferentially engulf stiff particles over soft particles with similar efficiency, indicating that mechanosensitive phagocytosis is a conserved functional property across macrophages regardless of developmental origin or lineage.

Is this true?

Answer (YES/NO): YES